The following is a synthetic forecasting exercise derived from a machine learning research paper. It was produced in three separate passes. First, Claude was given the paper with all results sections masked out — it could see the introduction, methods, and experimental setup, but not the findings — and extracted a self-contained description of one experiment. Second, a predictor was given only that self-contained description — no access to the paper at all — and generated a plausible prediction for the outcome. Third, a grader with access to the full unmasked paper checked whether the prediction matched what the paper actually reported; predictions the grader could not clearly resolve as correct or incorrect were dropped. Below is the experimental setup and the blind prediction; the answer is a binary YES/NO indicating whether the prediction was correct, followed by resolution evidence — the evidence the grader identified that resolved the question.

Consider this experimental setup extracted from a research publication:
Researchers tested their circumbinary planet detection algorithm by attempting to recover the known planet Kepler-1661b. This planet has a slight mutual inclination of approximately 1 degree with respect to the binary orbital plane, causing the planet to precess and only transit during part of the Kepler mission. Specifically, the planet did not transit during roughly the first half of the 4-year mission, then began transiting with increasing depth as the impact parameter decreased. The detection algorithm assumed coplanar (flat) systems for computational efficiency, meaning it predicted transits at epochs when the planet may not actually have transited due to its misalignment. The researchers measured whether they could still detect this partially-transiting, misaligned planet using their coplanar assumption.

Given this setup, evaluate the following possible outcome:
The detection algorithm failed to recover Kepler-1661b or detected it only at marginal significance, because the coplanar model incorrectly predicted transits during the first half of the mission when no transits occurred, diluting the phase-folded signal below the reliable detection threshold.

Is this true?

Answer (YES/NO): NO